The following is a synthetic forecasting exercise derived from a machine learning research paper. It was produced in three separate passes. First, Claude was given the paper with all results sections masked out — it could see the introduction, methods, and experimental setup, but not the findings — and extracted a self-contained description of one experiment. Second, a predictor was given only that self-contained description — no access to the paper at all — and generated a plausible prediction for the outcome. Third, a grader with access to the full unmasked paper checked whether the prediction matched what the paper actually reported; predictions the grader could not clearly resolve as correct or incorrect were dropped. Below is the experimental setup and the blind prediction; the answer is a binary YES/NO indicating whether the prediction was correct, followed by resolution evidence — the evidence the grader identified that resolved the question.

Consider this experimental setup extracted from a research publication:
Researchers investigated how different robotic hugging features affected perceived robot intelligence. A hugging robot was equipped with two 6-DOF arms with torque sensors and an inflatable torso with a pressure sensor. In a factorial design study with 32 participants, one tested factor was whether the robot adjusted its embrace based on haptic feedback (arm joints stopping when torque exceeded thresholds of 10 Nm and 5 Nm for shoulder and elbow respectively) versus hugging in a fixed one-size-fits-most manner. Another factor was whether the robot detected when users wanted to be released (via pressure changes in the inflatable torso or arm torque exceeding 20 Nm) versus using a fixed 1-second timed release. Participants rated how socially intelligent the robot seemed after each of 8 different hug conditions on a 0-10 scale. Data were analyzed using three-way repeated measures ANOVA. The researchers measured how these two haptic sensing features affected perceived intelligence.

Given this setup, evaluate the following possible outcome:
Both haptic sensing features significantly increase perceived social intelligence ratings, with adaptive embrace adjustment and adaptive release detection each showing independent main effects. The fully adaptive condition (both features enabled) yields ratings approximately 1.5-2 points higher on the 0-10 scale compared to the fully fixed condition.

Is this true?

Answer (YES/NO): NO